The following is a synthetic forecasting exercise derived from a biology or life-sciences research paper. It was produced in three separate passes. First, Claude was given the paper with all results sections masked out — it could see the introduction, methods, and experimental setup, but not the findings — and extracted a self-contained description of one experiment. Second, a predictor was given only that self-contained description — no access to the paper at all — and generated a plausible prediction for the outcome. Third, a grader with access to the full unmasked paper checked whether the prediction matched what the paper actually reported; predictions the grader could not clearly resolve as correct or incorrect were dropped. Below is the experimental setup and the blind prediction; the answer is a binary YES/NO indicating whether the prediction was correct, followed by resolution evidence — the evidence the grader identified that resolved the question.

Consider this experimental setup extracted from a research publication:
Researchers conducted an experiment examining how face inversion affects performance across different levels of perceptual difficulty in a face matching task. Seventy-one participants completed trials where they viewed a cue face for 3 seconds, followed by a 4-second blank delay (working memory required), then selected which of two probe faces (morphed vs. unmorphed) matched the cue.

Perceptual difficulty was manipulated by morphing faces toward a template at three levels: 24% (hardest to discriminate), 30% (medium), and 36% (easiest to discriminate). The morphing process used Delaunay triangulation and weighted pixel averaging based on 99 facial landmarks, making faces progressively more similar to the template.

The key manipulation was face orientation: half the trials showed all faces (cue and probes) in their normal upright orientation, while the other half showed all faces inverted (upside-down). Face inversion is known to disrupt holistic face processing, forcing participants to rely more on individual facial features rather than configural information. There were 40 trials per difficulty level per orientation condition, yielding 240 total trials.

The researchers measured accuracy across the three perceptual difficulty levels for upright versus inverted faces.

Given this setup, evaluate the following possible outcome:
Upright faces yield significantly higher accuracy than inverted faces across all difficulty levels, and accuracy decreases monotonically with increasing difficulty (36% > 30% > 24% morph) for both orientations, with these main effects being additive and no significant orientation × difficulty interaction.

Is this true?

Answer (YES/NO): NO